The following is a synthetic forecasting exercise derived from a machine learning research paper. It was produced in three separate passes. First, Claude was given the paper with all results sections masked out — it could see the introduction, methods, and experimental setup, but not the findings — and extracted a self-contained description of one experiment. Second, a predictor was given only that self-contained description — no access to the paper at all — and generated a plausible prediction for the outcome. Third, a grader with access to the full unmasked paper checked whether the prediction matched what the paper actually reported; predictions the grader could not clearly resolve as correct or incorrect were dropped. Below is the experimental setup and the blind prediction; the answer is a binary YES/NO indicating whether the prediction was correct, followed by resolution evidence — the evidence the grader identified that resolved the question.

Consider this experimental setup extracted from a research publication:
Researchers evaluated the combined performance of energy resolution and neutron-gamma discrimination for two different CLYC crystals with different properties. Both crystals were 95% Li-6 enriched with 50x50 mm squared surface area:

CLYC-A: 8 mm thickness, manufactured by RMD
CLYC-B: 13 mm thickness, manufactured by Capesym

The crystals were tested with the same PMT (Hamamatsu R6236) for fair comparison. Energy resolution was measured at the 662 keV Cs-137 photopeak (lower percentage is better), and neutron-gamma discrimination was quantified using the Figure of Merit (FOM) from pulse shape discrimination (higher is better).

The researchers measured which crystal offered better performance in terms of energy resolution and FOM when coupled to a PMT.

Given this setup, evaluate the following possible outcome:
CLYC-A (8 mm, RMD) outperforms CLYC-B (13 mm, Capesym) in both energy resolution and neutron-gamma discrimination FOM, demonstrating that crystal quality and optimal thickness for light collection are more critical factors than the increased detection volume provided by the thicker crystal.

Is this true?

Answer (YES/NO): NO